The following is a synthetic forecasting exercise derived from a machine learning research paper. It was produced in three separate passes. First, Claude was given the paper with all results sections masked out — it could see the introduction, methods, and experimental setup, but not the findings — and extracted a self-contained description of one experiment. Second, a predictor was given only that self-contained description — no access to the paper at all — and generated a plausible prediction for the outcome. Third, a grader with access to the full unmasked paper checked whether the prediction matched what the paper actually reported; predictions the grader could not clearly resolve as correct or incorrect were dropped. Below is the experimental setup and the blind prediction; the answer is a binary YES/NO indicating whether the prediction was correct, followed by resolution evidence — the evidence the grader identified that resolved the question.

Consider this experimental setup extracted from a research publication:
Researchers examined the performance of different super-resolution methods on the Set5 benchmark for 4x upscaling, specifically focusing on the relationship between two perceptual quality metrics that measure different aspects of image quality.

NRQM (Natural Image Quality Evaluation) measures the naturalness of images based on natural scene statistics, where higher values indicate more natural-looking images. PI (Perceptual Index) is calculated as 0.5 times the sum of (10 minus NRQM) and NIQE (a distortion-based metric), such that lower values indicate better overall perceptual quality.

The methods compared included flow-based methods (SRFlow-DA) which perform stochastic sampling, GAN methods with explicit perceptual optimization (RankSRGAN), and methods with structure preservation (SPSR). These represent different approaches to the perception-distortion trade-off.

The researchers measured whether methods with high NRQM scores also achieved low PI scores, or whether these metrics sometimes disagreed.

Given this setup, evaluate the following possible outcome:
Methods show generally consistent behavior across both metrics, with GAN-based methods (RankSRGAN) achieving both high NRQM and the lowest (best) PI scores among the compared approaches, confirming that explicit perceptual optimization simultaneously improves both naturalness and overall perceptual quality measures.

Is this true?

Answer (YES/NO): YES